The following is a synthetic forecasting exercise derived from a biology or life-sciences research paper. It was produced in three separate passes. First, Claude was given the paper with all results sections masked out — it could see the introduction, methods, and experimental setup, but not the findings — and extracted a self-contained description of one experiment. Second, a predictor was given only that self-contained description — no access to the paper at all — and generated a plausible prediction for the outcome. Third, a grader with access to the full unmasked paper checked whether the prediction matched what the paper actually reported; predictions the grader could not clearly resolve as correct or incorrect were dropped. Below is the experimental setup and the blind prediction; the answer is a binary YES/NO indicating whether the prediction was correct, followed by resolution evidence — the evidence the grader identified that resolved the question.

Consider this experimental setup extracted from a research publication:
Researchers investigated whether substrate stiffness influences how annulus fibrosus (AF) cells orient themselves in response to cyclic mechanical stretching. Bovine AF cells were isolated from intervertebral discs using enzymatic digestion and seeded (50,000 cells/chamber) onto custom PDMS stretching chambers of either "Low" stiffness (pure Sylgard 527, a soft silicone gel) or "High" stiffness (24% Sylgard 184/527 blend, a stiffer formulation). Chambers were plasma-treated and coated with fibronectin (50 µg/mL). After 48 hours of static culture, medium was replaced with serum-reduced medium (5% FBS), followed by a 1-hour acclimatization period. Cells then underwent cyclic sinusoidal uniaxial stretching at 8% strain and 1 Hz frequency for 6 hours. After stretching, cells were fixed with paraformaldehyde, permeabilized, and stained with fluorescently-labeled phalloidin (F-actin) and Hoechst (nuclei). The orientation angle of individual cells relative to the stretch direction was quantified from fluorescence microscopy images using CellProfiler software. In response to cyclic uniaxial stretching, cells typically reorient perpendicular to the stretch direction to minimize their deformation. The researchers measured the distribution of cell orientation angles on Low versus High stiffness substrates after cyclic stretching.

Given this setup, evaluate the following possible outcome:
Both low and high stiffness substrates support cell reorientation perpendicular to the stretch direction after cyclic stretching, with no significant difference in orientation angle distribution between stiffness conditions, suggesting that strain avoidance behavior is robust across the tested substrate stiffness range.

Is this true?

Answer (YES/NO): NO